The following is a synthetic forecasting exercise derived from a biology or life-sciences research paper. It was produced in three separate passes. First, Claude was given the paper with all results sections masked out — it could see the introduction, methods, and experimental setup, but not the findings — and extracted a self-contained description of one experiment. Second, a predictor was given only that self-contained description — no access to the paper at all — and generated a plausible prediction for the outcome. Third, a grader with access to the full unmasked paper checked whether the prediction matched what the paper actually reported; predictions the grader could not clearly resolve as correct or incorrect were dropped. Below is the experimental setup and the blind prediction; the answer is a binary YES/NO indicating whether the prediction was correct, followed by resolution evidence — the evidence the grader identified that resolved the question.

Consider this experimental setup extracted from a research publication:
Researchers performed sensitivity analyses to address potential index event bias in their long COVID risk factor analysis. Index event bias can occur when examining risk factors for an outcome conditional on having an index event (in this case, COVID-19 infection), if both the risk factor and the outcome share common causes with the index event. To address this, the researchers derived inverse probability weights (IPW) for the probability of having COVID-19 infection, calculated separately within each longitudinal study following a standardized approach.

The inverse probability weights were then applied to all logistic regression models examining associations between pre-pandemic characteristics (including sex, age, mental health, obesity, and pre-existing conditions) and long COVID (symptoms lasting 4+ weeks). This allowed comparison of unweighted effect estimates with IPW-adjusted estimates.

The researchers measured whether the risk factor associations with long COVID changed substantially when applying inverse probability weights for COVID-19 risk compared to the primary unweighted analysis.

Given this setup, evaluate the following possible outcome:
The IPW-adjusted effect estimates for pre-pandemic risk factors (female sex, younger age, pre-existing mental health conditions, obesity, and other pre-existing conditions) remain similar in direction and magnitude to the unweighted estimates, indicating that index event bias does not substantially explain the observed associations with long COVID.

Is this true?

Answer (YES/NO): YES